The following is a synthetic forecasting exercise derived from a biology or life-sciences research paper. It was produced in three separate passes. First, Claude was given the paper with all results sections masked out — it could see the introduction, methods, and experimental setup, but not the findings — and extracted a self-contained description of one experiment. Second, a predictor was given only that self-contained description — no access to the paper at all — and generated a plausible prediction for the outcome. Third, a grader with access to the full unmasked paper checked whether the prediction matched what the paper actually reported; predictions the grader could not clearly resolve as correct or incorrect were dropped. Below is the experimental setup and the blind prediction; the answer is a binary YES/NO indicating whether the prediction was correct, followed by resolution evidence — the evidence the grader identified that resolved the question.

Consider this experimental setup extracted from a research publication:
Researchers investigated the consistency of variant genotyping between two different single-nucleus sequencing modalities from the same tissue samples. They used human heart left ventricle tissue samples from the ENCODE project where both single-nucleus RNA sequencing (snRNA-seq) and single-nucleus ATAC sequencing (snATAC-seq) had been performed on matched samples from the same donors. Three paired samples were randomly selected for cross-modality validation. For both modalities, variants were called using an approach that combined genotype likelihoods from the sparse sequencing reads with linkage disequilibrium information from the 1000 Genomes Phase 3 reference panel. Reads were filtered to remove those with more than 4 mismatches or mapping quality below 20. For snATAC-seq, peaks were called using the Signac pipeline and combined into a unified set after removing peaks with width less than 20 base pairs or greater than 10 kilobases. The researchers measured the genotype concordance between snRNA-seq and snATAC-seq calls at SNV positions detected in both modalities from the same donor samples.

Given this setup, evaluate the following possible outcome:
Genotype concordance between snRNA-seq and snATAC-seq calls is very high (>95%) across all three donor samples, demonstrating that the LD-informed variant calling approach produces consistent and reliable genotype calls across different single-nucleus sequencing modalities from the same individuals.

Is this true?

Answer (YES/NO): YES